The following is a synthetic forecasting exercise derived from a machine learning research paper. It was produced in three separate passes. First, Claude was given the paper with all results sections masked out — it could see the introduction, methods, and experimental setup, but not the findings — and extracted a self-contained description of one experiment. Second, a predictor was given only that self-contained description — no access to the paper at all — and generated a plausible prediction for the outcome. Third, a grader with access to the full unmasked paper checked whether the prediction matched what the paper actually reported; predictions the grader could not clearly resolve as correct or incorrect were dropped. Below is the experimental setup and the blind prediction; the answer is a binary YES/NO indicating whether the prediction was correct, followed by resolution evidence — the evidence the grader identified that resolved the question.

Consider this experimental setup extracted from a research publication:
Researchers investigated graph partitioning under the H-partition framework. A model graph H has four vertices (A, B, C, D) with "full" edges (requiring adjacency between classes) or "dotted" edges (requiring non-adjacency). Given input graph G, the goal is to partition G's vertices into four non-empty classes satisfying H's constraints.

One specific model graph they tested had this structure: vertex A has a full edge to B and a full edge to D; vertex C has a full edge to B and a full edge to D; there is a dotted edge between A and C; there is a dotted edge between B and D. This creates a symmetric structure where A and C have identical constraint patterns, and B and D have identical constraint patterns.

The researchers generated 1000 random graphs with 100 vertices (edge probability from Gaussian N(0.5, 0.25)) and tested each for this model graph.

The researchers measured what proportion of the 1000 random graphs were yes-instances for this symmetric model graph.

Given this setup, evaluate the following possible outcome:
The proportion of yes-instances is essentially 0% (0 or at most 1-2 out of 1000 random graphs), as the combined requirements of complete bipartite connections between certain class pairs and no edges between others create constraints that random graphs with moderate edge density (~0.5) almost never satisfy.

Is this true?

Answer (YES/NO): NO